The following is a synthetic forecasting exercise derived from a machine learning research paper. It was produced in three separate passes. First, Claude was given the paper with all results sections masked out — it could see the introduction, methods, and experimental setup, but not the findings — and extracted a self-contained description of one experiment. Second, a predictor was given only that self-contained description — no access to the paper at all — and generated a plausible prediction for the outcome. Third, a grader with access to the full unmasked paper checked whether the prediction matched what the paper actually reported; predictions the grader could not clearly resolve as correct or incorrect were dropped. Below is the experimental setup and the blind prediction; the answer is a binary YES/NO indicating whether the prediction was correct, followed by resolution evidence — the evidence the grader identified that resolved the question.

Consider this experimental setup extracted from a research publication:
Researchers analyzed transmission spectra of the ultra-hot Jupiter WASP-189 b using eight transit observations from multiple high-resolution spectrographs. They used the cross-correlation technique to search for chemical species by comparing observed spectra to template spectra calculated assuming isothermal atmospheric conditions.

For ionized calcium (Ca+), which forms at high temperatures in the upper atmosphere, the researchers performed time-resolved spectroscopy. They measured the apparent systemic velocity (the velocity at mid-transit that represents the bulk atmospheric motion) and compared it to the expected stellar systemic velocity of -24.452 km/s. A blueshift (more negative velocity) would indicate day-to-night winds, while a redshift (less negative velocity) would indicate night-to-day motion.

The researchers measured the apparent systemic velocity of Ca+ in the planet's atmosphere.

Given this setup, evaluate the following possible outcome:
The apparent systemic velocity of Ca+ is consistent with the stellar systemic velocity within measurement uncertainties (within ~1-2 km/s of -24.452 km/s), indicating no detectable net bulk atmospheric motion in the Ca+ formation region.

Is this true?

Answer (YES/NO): NO